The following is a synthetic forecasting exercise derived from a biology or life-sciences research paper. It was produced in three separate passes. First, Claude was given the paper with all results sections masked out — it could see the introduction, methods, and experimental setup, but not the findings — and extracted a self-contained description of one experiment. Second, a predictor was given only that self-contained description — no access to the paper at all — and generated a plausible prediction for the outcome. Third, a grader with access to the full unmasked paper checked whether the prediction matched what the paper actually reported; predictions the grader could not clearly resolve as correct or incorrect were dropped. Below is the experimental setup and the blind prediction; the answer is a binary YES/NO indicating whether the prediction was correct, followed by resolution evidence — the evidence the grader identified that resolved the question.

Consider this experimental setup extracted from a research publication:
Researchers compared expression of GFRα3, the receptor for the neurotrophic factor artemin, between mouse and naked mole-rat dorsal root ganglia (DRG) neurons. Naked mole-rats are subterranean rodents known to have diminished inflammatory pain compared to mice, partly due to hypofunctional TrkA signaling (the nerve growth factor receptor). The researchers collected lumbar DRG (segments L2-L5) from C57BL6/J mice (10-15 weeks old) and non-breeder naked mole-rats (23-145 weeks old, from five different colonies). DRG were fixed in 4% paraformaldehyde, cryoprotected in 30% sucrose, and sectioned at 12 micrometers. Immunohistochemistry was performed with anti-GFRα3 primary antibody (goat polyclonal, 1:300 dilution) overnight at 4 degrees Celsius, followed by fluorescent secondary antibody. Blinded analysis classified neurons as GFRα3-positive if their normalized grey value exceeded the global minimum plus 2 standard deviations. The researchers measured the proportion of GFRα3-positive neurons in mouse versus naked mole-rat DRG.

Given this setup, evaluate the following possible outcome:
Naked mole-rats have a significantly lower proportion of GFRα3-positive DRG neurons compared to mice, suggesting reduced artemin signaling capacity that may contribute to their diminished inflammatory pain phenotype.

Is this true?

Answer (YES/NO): NO